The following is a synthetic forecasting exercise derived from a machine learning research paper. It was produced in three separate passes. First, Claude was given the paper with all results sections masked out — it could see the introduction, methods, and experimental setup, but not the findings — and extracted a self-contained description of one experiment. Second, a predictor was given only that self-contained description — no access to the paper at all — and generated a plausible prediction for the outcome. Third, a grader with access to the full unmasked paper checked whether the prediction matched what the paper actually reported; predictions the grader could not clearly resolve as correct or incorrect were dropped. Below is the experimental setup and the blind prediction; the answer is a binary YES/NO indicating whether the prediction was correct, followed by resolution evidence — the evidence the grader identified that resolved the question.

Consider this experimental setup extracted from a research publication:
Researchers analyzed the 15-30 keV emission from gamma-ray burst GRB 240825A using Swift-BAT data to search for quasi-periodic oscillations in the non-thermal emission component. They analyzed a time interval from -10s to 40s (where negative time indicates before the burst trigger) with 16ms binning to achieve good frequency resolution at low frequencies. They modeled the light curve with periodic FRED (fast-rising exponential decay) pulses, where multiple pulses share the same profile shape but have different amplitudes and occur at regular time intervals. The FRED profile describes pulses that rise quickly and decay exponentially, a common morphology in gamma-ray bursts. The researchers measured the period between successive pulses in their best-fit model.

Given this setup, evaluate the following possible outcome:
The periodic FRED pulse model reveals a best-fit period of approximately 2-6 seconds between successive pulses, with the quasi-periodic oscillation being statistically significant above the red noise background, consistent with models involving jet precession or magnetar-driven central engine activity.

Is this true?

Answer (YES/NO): NO